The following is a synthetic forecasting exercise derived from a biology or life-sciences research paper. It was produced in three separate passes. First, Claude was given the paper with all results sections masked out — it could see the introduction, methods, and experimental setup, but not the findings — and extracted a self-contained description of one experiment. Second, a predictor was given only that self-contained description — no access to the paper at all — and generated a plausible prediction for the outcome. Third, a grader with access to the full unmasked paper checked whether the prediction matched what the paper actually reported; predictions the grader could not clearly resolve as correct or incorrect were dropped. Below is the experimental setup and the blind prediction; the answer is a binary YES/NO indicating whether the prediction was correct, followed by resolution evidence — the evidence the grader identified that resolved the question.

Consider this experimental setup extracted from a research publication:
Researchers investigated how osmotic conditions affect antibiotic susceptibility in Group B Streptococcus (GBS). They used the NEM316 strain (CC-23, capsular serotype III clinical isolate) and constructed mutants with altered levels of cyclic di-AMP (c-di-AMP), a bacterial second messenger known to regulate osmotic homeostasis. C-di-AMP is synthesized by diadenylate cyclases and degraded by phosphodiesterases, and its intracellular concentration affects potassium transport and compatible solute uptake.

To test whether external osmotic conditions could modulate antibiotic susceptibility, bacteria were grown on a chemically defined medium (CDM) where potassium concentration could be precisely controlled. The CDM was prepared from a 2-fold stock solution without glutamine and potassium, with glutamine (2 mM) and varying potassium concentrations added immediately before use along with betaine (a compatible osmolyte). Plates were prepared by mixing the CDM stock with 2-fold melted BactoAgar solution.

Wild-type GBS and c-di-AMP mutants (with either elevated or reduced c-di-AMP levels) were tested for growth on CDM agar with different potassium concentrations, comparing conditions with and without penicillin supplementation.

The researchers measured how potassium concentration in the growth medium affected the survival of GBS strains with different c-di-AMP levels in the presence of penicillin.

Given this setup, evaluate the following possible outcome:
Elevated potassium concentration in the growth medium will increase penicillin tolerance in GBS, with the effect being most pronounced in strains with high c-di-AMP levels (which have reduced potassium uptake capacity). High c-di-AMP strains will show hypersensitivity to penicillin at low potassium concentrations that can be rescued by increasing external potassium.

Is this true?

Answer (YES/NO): NO